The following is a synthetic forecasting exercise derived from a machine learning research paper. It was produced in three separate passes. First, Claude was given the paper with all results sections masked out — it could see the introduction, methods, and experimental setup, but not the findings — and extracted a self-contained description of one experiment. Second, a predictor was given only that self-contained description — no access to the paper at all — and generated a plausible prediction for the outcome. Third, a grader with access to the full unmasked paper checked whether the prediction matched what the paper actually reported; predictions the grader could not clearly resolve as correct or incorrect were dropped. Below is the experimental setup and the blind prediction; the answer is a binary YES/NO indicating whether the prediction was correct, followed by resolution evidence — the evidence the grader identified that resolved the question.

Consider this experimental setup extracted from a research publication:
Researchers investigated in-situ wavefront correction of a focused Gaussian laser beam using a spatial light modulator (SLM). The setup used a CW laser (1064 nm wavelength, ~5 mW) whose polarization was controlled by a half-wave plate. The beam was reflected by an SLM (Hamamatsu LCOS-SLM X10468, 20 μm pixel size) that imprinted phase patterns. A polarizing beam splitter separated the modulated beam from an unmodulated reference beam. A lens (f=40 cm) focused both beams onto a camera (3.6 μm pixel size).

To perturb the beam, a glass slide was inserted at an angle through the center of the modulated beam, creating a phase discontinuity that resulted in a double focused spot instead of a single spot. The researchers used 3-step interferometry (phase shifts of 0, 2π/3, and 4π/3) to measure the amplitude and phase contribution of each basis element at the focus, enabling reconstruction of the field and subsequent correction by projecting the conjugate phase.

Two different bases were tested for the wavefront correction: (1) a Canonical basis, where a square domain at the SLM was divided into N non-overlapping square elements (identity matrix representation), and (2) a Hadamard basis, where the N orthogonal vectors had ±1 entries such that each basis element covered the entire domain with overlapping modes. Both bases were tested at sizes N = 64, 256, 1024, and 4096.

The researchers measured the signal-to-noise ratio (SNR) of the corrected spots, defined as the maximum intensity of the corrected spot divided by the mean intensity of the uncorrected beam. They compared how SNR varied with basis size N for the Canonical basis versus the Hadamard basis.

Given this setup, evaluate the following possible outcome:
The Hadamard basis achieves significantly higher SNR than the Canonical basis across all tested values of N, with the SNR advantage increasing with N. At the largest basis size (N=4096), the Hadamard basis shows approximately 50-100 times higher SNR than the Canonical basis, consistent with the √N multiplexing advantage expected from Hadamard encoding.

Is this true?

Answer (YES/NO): NO